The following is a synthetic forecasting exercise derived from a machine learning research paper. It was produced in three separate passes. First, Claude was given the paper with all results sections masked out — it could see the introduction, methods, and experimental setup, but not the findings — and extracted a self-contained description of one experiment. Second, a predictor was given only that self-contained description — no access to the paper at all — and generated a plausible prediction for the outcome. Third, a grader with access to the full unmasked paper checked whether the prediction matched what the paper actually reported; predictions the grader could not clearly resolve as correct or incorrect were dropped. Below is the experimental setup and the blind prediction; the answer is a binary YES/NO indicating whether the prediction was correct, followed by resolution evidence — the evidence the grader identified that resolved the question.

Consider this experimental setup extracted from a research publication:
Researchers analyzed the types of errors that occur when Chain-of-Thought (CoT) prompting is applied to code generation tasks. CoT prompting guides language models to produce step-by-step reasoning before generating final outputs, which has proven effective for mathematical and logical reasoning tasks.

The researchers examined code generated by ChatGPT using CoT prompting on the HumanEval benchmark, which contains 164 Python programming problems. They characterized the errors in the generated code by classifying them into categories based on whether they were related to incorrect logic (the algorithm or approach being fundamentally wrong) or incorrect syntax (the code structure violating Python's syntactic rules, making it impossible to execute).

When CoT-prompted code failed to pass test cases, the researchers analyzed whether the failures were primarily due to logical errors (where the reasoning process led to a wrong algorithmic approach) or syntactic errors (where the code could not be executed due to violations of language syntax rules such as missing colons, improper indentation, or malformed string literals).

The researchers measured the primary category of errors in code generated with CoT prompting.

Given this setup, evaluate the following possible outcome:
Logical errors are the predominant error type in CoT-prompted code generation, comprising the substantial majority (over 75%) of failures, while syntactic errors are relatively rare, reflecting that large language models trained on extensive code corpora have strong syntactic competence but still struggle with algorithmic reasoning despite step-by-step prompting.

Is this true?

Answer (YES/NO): NO